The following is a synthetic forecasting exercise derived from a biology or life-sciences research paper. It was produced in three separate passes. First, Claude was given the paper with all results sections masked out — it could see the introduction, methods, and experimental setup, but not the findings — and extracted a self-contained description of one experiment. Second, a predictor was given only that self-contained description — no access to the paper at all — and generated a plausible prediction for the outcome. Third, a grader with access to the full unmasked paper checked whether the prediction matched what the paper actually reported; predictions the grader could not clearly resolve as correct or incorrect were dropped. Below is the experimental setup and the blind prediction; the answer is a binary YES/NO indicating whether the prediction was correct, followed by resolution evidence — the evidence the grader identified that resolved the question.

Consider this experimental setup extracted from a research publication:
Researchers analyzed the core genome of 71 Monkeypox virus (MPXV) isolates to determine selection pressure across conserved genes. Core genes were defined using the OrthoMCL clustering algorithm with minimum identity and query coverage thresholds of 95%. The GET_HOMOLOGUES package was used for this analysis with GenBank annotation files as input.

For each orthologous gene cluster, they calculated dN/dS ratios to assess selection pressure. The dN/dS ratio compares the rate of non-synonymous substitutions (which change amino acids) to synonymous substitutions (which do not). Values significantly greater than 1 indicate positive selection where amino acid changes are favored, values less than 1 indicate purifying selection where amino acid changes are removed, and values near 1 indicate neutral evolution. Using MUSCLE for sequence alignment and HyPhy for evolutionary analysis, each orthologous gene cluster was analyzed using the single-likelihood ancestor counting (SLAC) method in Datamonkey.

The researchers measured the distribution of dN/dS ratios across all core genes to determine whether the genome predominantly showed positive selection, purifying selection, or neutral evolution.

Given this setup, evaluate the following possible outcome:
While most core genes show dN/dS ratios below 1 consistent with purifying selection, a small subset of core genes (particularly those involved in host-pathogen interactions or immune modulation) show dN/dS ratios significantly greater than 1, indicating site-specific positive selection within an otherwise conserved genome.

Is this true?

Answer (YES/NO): YES